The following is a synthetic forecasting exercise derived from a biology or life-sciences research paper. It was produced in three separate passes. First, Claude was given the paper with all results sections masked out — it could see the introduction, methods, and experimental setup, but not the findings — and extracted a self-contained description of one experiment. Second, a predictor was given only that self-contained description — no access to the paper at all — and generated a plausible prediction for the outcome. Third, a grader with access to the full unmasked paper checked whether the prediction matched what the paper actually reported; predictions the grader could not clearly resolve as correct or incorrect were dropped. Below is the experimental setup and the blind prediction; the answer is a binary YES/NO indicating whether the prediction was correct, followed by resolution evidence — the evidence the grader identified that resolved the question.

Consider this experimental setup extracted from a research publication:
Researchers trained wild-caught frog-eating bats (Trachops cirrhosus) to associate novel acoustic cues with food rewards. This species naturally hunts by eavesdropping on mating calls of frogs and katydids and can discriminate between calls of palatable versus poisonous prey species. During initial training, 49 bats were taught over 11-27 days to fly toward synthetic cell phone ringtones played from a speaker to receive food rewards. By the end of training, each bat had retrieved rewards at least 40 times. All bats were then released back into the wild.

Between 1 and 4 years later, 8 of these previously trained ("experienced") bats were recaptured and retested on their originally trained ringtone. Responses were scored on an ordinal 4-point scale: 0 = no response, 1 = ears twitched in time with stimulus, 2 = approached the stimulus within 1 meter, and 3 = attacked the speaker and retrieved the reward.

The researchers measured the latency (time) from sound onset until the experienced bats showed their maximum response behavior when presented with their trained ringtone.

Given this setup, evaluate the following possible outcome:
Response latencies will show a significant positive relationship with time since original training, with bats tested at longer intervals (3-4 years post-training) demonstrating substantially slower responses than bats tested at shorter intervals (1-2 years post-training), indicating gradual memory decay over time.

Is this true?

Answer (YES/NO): NO